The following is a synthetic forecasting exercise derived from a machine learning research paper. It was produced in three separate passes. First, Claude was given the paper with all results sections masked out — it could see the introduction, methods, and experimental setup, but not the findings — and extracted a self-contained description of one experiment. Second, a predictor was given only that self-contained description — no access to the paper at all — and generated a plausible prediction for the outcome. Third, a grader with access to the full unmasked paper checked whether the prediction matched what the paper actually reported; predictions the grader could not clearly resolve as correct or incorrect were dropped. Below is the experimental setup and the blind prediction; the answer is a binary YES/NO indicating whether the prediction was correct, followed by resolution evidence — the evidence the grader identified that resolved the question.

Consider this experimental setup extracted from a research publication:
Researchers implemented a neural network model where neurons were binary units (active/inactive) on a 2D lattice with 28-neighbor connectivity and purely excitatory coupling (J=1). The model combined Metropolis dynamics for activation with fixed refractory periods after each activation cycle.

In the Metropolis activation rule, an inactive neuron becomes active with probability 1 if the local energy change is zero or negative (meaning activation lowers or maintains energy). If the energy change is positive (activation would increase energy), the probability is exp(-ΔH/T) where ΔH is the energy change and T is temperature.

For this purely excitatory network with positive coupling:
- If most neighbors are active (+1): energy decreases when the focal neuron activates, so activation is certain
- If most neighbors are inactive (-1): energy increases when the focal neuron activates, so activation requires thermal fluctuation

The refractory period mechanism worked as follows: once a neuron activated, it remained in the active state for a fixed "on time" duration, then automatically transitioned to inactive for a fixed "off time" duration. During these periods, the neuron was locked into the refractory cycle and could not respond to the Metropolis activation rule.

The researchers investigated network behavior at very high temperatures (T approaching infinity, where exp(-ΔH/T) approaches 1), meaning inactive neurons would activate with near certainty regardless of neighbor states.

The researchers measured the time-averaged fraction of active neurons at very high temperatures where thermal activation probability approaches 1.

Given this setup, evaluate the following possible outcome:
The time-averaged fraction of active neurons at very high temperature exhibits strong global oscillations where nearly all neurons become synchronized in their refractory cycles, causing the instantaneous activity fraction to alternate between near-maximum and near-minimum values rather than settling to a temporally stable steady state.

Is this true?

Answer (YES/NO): YES